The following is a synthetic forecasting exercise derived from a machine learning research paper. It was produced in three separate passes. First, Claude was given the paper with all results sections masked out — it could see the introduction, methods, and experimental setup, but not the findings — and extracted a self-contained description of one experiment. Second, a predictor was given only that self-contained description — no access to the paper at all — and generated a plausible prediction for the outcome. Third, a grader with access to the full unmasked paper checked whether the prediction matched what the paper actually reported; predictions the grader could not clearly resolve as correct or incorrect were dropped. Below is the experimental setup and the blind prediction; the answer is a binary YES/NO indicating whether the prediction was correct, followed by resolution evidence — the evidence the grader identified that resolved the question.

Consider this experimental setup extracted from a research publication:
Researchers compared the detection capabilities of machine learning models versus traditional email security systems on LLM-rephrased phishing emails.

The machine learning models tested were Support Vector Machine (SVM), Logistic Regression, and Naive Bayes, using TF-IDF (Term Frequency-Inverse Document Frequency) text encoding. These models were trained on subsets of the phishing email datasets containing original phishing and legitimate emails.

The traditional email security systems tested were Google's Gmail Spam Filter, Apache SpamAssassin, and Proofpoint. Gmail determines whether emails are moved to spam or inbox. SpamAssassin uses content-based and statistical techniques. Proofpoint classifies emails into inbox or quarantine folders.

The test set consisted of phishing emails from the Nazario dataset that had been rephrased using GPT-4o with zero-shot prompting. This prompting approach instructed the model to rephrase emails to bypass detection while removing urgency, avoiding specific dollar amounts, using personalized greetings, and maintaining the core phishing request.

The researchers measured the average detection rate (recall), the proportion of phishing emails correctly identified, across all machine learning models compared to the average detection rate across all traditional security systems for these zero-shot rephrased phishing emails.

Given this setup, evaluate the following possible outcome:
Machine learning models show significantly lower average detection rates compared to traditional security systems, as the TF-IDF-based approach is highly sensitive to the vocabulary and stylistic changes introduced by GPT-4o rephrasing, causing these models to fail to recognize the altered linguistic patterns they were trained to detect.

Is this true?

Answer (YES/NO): YES